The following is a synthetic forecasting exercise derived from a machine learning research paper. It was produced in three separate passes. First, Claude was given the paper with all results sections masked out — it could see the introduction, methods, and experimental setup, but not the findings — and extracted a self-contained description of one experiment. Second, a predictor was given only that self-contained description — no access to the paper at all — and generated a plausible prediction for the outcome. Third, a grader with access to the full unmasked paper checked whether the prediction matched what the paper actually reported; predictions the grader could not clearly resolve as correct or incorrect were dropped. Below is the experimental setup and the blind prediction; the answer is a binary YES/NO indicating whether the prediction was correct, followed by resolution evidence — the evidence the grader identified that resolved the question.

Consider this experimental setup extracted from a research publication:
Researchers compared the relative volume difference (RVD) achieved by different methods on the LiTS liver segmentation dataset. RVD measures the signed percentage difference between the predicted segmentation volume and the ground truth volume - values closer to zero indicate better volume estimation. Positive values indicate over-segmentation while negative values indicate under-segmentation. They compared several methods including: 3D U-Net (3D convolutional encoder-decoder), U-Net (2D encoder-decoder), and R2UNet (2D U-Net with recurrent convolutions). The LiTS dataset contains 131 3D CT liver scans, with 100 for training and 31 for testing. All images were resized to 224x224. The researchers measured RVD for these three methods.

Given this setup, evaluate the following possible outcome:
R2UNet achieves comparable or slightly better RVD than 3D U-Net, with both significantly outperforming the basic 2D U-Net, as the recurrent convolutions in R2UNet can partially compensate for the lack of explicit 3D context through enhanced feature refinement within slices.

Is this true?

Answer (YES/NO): NO